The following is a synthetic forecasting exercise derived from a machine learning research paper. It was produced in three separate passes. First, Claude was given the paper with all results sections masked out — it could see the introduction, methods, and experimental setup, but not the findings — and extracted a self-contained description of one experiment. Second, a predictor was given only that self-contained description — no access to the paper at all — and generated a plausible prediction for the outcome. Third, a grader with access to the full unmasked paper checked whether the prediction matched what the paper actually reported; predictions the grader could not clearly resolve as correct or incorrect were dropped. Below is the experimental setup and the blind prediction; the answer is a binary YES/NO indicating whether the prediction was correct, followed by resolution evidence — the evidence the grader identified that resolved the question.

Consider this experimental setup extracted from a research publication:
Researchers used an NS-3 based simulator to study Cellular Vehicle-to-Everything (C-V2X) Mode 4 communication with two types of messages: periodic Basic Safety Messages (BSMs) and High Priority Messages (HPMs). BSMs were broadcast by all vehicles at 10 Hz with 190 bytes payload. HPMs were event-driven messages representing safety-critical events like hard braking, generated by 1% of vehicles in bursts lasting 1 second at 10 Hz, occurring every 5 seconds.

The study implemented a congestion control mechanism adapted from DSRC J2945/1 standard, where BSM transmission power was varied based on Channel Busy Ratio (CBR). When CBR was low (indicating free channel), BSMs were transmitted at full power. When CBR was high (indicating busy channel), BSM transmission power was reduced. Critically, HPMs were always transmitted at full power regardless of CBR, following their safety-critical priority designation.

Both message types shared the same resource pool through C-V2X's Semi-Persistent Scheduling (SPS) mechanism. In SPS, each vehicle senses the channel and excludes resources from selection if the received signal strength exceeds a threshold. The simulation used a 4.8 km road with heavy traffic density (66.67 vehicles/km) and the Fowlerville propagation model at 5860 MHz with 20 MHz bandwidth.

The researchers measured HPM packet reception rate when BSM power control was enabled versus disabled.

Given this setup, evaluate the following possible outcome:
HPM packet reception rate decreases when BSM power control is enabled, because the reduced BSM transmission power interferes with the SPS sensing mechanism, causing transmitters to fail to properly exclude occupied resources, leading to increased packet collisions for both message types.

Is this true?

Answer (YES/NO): NO